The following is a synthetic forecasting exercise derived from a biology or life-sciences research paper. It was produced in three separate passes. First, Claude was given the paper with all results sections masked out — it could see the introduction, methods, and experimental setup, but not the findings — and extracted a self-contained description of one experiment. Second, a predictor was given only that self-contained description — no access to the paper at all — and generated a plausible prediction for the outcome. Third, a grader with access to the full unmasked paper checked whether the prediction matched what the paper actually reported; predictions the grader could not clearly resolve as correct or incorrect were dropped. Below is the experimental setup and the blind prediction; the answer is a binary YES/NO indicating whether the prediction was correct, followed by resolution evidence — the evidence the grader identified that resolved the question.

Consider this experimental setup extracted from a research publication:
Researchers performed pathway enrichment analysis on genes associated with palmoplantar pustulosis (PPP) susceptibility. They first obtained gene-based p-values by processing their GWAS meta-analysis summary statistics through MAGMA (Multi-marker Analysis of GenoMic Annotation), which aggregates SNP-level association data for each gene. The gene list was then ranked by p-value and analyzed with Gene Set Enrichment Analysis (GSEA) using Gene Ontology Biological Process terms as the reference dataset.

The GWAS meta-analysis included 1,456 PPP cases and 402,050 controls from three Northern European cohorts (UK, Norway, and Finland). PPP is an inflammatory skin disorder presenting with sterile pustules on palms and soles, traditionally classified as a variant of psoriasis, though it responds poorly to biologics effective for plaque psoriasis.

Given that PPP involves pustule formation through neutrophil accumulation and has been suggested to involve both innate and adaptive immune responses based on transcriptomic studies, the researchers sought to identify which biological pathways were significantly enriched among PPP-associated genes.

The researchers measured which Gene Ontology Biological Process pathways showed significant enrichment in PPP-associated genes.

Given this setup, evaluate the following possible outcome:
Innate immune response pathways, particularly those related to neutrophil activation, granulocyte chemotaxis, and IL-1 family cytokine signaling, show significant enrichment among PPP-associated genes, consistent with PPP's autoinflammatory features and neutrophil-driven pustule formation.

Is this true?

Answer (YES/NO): NO